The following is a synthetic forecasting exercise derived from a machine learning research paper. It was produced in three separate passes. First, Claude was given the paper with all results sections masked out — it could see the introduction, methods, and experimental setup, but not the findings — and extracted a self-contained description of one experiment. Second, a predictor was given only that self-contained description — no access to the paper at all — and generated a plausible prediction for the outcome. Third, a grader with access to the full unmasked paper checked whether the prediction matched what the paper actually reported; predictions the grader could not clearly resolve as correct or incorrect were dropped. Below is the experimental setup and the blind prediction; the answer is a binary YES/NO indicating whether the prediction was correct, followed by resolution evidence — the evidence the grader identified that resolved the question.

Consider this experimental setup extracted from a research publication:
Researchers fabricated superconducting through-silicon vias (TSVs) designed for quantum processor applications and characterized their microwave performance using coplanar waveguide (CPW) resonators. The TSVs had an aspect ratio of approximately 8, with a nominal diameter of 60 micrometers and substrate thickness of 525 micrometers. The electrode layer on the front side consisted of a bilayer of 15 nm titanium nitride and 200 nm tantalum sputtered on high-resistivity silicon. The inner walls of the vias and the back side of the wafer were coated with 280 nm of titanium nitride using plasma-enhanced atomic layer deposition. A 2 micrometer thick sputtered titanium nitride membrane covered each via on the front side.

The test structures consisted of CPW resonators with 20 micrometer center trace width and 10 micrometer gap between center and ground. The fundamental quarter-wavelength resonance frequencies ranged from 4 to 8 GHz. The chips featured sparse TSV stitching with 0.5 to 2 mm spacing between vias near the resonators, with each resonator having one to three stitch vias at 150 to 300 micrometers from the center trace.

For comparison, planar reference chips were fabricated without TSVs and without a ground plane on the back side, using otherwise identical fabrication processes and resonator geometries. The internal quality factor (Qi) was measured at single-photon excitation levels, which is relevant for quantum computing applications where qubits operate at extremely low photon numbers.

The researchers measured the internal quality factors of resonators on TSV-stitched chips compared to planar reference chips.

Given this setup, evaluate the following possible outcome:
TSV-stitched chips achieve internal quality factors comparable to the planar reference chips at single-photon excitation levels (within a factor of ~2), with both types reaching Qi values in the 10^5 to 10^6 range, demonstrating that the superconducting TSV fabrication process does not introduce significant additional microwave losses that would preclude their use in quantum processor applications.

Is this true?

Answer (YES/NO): YES